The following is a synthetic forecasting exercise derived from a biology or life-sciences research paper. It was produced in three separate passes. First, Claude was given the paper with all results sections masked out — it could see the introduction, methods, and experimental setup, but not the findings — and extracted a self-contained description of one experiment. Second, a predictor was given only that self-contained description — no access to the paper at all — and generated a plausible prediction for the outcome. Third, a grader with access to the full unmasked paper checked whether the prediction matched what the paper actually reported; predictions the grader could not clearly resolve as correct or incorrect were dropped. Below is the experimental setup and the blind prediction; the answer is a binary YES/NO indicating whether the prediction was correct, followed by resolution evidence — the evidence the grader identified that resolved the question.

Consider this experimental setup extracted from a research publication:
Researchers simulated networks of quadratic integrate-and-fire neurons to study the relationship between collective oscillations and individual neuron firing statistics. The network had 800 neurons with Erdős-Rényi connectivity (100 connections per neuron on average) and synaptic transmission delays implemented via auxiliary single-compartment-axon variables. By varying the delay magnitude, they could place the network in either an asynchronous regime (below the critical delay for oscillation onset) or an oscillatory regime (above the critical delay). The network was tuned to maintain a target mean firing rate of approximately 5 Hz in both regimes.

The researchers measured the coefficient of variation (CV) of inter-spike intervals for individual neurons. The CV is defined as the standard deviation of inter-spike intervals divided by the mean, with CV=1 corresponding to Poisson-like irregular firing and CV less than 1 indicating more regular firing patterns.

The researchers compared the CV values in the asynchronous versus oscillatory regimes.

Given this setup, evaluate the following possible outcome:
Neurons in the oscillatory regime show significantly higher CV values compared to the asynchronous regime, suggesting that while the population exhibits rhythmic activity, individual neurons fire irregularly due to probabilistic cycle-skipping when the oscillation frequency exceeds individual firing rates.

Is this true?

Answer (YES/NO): NO